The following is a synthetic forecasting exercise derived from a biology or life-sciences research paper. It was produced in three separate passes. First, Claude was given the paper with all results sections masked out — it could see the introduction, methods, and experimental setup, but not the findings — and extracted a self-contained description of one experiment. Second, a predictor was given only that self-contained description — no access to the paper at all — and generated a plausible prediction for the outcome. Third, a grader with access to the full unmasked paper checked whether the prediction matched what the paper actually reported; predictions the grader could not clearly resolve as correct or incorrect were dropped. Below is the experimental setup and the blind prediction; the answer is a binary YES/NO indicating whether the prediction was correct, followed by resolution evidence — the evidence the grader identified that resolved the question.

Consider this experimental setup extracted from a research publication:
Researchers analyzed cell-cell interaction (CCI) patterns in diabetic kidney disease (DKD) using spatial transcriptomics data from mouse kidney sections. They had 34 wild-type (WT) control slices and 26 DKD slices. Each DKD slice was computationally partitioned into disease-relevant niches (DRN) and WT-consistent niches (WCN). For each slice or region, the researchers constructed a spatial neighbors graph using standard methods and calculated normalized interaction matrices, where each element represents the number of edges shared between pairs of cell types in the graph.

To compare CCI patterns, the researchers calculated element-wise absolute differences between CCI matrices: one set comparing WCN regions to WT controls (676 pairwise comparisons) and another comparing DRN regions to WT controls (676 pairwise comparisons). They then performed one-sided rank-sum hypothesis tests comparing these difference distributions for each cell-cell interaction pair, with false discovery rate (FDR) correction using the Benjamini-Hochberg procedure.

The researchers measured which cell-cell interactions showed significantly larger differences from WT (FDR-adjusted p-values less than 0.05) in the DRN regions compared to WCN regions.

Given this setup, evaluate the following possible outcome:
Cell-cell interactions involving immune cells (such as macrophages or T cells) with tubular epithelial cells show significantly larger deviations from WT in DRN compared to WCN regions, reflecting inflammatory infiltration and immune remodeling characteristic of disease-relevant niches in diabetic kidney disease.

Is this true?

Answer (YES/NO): NO